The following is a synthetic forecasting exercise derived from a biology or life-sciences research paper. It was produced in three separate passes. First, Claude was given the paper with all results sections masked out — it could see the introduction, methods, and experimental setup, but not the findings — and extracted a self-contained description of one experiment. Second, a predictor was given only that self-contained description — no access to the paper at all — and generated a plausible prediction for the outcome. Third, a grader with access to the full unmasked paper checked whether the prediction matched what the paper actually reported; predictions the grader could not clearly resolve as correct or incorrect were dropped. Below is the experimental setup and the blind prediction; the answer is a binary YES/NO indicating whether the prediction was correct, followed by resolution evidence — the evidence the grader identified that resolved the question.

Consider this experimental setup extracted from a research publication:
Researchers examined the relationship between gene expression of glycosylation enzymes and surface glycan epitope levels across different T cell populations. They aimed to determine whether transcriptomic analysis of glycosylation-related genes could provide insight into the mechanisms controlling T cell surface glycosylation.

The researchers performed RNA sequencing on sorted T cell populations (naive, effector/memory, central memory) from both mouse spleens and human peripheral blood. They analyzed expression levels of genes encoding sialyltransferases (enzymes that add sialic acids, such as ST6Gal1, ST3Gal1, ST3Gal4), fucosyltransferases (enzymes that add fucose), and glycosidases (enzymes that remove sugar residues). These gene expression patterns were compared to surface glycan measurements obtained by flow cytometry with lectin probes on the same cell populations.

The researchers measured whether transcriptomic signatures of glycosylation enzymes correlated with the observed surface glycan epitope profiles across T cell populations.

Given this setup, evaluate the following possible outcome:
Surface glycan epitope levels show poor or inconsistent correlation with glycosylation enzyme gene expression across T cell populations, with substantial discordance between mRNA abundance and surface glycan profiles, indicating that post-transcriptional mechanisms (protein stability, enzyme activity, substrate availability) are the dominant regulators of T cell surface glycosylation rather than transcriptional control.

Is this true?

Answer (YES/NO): NO